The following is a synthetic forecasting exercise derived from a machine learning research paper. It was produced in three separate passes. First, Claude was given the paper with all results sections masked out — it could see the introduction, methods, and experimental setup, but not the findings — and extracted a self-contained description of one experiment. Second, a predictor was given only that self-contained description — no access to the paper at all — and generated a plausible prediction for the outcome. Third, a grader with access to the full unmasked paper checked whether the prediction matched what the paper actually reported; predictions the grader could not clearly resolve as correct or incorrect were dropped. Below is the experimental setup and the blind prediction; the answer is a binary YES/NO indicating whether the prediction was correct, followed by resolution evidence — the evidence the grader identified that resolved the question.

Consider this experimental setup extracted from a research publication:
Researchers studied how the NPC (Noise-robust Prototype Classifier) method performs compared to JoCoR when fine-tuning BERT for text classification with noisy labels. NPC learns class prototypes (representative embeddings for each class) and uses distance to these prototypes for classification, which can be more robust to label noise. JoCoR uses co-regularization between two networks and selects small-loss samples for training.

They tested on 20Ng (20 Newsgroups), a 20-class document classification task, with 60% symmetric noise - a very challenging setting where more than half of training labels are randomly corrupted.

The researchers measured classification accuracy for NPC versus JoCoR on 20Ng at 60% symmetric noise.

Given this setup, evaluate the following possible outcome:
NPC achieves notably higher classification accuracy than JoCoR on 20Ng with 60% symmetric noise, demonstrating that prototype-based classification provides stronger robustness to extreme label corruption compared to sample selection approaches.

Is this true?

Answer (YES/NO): NO